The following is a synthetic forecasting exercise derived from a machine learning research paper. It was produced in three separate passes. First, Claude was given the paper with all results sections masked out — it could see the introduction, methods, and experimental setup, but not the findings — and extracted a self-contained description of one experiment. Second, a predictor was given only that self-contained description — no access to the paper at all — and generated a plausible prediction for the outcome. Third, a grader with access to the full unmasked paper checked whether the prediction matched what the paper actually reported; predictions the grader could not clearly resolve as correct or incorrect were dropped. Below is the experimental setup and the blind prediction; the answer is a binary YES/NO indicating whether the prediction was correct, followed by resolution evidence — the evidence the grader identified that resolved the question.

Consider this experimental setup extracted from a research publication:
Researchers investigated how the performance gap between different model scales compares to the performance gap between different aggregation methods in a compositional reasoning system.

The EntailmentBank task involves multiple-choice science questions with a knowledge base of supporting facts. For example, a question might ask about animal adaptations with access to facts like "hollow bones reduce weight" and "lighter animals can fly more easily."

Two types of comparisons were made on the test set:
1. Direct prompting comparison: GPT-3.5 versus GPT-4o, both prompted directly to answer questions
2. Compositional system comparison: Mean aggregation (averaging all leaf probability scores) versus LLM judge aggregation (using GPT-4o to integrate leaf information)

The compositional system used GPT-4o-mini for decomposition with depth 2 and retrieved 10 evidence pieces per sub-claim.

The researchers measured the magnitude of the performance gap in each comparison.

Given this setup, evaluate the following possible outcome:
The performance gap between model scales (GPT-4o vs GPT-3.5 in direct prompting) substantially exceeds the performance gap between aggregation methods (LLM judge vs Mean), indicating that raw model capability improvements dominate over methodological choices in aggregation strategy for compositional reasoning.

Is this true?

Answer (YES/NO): NO